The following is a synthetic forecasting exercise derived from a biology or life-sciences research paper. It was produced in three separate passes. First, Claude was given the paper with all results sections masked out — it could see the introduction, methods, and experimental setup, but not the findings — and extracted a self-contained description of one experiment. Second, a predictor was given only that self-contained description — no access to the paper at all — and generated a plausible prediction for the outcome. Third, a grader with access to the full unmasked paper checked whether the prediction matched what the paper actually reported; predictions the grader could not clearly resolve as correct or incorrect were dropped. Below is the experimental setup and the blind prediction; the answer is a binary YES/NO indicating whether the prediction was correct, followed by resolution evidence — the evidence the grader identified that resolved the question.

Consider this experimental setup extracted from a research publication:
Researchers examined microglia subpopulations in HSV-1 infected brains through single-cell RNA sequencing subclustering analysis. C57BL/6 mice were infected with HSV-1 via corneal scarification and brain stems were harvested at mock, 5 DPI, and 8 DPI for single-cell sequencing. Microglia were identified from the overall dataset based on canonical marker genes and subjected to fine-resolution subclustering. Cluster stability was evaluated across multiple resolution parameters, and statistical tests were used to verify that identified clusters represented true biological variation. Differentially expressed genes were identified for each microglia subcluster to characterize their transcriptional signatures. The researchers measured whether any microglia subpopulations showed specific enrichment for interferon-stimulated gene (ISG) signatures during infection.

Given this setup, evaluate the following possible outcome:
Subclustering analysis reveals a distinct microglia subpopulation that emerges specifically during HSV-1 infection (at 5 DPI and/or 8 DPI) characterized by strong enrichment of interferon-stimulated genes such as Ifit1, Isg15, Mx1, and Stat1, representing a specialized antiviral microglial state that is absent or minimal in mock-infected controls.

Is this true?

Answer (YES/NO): NO